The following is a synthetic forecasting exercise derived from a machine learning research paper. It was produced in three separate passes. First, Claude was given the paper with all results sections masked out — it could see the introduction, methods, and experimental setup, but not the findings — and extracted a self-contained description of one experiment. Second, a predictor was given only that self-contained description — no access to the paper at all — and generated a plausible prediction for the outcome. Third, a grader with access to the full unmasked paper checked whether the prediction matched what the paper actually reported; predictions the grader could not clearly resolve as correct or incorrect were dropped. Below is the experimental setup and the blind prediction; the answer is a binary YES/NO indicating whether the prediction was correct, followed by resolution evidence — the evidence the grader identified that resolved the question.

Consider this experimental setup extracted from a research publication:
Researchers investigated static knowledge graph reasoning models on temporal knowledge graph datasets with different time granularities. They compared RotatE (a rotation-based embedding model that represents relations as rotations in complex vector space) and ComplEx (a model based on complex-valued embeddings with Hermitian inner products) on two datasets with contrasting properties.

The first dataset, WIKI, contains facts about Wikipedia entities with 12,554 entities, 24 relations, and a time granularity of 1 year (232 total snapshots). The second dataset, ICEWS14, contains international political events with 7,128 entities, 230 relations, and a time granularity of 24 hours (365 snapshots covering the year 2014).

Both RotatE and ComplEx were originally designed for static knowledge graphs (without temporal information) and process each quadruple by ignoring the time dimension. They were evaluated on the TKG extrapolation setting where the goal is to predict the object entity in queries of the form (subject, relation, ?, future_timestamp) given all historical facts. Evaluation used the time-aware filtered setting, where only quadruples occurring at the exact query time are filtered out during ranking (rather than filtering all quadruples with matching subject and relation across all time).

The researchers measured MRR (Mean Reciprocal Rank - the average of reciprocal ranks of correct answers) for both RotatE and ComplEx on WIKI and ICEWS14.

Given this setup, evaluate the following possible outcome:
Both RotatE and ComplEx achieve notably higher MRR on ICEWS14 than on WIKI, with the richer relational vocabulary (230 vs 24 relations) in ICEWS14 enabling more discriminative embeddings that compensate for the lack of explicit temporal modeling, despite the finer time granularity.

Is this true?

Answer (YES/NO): NO